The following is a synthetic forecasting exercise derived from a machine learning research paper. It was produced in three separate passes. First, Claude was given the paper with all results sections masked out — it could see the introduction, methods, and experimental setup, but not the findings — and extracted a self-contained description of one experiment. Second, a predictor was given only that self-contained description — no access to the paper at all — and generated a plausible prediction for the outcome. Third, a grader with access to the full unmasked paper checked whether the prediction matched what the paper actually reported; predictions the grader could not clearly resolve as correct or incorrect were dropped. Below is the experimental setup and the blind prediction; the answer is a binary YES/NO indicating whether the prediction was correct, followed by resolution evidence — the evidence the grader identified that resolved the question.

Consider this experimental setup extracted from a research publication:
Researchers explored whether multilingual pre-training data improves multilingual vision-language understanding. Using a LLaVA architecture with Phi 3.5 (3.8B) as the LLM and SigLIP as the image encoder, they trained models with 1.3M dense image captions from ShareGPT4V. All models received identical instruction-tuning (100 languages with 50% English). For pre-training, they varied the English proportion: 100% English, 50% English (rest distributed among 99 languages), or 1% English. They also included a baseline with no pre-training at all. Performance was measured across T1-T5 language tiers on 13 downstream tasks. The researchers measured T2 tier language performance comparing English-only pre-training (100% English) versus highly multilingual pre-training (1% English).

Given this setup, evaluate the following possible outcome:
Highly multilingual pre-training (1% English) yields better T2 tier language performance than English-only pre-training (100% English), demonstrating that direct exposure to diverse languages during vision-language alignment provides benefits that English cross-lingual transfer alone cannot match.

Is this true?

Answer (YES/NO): YES